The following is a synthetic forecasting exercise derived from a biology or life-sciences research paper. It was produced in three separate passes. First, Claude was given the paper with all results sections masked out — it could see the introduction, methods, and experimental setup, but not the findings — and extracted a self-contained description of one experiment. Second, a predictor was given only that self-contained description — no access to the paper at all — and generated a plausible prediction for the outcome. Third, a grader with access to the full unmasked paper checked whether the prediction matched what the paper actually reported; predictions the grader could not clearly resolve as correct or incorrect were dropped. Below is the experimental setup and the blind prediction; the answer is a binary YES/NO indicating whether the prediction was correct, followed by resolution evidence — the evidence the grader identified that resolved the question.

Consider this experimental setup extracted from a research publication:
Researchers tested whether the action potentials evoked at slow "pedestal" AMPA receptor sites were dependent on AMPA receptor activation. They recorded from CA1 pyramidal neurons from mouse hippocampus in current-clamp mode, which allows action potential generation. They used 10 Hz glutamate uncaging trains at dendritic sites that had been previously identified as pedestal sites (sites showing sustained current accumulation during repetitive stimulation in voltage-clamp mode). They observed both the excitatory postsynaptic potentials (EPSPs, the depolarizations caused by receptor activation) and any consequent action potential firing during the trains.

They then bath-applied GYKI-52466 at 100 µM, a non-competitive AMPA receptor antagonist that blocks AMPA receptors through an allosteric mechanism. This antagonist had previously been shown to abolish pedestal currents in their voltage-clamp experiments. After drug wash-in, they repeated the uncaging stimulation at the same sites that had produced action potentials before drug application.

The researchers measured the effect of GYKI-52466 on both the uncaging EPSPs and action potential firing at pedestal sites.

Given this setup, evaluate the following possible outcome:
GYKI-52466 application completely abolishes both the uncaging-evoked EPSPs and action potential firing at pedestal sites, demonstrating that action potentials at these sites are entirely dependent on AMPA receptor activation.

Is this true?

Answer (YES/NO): YES